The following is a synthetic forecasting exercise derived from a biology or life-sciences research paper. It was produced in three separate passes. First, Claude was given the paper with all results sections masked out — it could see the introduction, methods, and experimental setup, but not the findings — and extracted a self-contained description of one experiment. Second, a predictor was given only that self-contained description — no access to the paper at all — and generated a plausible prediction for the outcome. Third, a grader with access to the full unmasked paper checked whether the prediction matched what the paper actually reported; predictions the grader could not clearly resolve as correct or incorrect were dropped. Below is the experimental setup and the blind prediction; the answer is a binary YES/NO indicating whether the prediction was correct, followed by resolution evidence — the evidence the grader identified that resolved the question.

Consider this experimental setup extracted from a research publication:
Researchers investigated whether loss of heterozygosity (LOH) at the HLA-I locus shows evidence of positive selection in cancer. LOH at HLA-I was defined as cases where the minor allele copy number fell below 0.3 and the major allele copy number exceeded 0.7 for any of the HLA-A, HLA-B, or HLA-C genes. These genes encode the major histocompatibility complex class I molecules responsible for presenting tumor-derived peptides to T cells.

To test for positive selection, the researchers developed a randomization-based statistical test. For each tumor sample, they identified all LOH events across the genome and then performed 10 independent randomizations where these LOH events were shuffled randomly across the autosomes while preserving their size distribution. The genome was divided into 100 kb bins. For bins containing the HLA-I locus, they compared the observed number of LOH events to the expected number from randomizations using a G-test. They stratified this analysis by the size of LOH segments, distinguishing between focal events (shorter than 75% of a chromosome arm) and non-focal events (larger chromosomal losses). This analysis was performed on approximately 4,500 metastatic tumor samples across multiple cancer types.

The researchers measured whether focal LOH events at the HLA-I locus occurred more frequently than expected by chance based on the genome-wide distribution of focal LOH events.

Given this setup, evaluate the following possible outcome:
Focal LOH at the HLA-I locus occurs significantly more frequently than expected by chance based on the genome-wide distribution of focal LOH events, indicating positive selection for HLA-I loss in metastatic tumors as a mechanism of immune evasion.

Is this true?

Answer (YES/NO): YES